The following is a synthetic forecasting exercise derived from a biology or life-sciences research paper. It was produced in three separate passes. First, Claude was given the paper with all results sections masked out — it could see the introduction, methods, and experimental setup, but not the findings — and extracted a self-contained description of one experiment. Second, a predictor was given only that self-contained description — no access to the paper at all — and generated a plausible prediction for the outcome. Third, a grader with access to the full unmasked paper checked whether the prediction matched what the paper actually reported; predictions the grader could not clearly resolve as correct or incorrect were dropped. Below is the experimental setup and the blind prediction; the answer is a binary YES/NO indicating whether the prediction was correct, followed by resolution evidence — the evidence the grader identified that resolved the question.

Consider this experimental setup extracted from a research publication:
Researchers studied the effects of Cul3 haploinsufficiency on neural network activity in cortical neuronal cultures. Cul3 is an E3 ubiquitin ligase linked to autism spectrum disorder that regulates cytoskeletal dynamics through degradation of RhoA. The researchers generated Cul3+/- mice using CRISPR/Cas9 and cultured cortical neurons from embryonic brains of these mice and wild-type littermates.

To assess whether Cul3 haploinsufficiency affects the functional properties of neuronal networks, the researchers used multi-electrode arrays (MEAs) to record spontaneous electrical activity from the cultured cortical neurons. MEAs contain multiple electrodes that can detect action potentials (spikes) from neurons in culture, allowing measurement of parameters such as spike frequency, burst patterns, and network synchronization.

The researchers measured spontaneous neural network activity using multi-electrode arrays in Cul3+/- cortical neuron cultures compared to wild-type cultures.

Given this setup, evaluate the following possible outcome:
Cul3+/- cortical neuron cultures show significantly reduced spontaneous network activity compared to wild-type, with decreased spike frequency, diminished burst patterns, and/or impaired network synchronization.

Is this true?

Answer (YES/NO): YES